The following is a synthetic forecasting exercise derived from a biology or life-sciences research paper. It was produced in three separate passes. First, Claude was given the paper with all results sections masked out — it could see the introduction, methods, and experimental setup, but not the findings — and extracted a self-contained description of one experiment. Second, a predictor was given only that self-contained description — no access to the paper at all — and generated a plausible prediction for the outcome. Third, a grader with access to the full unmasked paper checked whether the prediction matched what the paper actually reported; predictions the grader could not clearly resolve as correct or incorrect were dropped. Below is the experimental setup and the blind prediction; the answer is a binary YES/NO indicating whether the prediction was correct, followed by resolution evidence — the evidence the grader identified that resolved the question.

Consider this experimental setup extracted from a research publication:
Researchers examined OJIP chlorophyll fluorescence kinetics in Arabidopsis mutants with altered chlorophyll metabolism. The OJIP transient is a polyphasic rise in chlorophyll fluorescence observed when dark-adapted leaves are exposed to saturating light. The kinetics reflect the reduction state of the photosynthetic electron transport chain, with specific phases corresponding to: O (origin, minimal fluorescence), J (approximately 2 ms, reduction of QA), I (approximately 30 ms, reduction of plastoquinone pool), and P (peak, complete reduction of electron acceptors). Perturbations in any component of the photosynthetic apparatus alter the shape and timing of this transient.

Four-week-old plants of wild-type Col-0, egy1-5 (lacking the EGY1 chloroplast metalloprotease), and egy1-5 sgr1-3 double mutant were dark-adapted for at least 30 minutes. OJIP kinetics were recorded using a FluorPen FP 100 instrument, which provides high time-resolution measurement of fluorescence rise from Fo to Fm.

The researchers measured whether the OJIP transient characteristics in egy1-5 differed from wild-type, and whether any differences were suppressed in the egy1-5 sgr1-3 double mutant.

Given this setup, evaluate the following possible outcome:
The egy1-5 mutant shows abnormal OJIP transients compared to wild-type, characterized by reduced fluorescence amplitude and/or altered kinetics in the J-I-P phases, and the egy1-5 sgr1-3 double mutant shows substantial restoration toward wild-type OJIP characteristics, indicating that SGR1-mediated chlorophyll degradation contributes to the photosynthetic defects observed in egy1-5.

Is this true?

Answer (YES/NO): YES